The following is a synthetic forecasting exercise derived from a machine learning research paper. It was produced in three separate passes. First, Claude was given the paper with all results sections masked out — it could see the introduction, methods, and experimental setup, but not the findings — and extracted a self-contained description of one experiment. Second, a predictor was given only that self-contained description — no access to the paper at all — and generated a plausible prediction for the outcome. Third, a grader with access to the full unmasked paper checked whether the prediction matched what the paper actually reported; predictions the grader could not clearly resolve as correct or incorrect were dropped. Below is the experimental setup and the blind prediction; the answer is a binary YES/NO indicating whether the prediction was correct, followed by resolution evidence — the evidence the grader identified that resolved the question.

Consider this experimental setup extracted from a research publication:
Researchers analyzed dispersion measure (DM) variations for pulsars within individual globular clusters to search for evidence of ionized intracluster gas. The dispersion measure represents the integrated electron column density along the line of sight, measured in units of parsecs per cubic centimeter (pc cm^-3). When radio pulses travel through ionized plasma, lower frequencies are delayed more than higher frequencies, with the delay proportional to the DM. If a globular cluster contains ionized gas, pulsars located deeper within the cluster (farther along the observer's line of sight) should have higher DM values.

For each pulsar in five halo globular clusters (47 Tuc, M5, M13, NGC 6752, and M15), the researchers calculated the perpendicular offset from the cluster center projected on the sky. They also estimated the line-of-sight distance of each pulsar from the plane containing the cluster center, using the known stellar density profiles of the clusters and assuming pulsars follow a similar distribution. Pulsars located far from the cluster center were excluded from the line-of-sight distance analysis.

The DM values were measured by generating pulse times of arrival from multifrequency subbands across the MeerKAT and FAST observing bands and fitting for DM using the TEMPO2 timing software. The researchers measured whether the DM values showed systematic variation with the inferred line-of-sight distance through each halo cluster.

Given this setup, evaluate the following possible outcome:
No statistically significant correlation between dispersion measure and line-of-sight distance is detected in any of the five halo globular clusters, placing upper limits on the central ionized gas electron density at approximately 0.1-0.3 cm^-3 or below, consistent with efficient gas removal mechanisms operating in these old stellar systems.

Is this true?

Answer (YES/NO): NO